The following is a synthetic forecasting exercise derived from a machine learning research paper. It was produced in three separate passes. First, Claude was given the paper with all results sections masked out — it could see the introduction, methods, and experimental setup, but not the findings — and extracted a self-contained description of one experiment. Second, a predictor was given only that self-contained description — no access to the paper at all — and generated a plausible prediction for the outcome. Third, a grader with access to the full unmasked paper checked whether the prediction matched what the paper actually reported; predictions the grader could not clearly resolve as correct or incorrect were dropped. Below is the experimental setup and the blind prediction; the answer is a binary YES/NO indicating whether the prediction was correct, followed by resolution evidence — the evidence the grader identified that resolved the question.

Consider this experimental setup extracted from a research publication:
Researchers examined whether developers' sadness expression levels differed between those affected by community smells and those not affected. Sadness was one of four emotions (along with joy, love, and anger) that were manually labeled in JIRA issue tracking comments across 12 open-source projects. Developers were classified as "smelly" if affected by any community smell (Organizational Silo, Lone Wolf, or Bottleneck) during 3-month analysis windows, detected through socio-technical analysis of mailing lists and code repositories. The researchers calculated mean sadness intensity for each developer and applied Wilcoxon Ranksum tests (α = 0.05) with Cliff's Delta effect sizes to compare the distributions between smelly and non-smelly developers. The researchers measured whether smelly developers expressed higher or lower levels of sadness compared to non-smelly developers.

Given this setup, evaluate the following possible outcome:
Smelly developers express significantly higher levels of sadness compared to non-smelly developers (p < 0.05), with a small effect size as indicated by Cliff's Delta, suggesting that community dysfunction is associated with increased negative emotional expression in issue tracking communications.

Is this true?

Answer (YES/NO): NO